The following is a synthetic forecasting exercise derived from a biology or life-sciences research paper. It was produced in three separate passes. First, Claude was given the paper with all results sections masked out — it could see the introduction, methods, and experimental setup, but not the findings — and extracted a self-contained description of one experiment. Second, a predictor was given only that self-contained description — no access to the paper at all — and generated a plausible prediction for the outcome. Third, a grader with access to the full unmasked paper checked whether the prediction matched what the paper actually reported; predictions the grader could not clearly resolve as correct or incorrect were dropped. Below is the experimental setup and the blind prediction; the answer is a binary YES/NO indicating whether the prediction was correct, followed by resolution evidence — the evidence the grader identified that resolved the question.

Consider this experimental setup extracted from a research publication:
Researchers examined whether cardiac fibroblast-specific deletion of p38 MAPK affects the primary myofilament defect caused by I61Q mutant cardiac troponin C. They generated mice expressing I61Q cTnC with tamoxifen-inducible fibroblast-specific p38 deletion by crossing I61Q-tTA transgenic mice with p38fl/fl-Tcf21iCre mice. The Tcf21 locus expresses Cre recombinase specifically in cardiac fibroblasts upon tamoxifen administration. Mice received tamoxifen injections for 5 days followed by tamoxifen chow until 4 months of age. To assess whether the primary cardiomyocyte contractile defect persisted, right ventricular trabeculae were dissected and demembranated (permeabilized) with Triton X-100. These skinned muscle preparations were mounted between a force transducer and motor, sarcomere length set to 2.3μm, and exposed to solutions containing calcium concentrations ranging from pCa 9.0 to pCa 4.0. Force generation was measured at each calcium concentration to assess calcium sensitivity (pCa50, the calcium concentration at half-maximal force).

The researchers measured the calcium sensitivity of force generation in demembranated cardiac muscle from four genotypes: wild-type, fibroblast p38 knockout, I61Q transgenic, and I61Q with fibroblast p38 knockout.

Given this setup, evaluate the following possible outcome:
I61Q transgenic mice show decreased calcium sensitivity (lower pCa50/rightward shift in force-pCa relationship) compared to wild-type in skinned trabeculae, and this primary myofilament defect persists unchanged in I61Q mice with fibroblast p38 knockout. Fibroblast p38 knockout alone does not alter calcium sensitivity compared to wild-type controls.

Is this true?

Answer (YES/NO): YES